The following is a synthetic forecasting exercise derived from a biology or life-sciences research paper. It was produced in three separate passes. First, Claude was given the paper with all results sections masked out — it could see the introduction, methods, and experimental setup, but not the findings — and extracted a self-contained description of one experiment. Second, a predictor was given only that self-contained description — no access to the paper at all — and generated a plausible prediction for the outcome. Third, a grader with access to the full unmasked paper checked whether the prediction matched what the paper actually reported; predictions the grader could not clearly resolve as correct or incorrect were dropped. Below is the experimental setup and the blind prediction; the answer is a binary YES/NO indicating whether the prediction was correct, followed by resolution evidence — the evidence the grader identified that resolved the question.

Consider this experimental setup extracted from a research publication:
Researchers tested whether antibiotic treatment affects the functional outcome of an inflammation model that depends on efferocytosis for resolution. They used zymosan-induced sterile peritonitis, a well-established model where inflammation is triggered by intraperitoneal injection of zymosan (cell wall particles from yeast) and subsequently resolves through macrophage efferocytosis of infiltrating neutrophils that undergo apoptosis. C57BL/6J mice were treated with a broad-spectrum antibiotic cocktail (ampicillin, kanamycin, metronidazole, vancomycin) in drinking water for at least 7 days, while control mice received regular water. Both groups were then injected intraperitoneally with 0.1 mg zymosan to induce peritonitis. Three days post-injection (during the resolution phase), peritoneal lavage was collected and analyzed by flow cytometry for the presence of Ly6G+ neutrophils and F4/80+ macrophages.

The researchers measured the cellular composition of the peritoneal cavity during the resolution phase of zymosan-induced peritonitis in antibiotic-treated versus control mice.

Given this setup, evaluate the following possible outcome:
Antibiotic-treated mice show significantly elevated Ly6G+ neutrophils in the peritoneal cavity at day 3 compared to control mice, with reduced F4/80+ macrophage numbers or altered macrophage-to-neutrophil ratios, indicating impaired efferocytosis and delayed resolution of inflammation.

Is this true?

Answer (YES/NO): NO